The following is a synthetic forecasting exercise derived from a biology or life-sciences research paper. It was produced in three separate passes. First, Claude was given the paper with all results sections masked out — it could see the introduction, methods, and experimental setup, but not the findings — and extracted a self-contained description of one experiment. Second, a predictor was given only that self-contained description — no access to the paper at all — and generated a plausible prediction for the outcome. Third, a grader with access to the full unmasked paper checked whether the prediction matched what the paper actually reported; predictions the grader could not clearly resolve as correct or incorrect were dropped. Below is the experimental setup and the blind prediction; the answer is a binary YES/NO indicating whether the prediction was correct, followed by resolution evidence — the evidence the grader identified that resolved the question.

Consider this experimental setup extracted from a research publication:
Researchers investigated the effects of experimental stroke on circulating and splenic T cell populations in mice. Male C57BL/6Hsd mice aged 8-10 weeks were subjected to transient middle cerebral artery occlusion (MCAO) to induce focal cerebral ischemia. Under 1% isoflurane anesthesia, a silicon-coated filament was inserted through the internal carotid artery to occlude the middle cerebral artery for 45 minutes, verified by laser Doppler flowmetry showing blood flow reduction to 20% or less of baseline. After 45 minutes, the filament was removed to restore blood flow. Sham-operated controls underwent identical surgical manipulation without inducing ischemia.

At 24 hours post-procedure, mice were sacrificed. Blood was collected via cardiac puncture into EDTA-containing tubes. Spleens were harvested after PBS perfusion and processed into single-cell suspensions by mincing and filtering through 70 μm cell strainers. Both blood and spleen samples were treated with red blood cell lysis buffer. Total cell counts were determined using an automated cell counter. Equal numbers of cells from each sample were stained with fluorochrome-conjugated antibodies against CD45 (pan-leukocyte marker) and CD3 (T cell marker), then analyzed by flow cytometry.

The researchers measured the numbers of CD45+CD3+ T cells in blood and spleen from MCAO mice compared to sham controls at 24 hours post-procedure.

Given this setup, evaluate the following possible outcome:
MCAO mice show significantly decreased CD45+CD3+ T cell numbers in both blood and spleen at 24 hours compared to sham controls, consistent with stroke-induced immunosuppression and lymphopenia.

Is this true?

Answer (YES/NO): YES